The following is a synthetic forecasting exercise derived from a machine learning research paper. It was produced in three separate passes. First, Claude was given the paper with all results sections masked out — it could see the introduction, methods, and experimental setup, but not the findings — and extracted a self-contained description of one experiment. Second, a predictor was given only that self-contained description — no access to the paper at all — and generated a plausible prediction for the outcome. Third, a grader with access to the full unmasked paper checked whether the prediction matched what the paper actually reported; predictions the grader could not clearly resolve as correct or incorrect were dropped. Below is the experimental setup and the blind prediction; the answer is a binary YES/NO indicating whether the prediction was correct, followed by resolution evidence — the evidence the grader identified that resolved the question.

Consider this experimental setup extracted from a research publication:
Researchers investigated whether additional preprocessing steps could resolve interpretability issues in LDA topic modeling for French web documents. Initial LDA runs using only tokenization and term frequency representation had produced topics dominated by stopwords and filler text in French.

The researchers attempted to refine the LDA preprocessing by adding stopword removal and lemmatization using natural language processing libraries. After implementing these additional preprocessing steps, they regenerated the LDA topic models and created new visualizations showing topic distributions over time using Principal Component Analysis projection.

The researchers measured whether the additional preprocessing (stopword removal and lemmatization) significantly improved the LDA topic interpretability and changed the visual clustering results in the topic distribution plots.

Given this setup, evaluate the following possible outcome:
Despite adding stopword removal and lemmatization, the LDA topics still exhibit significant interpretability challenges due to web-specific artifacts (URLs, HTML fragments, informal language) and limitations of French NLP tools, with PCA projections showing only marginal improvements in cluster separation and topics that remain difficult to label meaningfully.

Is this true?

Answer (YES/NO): NO